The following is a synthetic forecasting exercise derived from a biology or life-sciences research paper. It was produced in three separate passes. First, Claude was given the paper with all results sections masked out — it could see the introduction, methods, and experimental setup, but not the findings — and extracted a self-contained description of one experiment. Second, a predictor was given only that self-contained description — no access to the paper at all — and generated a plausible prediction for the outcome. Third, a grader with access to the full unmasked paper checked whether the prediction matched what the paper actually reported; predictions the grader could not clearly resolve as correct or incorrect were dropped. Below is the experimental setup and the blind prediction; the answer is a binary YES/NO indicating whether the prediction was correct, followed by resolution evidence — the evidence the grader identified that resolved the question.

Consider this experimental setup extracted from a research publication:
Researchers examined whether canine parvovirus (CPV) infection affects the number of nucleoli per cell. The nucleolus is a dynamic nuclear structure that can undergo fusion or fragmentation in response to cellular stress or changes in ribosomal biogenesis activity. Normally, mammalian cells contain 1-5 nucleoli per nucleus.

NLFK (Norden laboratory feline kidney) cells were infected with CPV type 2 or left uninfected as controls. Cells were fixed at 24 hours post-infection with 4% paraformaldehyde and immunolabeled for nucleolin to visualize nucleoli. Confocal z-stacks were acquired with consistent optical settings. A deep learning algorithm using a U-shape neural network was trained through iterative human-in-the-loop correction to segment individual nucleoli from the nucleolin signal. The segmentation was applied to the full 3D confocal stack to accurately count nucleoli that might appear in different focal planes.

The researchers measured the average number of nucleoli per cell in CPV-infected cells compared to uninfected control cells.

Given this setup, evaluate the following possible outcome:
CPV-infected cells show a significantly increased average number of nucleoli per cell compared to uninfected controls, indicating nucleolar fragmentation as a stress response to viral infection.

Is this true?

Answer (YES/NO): NO